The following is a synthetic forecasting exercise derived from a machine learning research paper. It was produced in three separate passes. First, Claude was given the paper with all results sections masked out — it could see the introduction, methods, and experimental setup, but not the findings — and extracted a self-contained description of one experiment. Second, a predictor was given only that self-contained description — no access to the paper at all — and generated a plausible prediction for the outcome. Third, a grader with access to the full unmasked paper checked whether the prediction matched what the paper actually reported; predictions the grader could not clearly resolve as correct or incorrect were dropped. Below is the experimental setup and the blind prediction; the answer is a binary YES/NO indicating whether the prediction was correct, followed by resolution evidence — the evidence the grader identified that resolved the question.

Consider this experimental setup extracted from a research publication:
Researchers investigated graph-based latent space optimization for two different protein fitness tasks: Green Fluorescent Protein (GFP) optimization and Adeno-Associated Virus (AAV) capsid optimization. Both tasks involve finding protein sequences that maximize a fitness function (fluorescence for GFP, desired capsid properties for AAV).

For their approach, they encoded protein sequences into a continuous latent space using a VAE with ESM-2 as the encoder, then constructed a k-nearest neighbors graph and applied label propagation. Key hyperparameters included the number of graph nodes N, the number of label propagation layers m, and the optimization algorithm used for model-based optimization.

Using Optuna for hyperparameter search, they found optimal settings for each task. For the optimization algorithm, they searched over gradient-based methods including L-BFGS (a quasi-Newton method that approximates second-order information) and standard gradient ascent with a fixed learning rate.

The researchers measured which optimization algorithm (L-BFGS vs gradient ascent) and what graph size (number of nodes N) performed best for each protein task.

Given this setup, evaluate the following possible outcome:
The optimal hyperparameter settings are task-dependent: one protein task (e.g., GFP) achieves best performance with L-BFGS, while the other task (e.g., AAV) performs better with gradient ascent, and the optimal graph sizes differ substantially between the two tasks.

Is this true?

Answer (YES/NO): NO